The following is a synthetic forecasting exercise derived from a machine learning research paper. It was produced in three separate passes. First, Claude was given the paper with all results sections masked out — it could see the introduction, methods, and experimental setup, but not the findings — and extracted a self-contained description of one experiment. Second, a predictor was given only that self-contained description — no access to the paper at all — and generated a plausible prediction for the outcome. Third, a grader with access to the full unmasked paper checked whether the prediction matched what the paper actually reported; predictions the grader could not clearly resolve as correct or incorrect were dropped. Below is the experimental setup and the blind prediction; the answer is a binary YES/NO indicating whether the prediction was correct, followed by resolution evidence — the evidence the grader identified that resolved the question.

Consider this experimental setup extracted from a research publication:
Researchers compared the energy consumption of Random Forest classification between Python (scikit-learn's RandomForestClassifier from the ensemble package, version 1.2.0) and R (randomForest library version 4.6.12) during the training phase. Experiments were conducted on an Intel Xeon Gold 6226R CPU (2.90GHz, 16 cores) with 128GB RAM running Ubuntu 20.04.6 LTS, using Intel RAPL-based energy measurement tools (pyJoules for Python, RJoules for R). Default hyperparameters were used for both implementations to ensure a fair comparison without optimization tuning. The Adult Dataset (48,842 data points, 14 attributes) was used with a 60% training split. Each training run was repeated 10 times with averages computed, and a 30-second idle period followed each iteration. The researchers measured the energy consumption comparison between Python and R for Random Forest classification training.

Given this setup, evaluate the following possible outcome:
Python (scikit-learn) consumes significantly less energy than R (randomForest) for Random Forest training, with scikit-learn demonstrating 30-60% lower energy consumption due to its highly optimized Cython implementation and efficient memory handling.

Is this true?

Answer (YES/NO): NO